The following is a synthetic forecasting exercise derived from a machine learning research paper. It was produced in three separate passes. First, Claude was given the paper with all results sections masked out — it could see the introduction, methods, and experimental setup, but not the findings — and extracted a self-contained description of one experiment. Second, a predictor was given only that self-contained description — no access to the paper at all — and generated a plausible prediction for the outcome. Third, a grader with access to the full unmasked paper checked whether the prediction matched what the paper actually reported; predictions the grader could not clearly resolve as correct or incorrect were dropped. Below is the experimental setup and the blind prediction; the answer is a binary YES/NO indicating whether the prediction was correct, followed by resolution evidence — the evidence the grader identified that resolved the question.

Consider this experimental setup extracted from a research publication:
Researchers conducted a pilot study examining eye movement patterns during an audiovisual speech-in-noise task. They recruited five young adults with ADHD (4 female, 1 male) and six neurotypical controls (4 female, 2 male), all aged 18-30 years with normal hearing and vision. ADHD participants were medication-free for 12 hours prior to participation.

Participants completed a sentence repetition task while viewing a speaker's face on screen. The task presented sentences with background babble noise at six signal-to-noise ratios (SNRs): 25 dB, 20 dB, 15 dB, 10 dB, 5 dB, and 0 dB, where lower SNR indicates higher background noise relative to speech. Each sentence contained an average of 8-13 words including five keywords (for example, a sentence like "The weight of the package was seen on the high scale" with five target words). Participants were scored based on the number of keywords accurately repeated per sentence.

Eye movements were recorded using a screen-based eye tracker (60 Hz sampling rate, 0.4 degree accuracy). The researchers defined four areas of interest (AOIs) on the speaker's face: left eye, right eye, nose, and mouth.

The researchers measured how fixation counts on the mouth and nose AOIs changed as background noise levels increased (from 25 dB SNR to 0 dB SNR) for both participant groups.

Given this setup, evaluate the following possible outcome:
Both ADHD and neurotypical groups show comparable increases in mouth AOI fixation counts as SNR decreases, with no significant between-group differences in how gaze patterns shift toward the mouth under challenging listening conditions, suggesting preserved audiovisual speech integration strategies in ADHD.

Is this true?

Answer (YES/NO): NO